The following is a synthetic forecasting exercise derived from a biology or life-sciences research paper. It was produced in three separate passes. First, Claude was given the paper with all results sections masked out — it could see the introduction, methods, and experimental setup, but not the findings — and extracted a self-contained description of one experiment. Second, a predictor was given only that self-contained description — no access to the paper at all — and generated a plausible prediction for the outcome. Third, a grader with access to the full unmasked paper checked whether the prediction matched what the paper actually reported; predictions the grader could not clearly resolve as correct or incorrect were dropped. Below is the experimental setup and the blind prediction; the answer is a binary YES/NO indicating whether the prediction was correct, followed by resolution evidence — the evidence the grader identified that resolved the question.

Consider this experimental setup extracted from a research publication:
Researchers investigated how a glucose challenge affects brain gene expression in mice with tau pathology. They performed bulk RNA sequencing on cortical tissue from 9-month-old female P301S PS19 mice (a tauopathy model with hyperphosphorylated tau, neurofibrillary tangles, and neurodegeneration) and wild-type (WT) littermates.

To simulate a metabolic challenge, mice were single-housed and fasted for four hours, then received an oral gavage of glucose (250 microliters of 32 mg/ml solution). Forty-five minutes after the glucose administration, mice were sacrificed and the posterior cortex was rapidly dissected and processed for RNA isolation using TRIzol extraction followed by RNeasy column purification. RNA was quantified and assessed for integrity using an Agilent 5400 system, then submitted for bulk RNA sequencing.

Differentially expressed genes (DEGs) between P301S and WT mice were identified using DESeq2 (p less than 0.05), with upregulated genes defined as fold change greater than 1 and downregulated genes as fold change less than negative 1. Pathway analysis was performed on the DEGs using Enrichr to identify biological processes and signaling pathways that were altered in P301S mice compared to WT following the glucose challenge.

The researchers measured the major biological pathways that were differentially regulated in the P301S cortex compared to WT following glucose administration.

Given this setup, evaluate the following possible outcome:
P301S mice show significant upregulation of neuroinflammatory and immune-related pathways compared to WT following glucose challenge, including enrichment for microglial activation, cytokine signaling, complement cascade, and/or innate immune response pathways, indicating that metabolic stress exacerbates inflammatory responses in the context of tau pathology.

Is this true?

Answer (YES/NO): NO